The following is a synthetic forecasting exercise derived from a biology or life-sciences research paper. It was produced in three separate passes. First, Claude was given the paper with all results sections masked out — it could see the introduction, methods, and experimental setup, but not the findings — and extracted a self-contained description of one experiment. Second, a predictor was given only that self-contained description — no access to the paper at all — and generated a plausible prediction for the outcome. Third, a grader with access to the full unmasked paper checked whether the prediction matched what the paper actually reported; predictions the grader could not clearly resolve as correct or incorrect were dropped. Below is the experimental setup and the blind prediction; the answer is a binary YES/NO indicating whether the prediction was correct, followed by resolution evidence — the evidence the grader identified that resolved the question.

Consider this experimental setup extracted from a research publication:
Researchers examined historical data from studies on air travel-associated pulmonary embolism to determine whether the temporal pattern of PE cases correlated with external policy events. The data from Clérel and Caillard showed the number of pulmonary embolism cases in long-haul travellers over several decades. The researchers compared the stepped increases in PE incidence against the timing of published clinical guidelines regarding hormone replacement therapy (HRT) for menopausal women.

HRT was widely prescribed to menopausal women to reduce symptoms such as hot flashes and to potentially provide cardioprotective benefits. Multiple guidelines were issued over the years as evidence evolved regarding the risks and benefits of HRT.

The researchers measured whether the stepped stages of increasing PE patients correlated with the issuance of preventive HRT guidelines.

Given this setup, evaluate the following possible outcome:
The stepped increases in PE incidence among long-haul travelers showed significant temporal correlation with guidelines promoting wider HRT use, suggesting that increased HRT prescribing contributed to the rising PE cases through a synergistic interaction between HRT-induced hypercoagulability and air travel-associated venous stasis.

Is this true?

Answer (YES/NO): NO